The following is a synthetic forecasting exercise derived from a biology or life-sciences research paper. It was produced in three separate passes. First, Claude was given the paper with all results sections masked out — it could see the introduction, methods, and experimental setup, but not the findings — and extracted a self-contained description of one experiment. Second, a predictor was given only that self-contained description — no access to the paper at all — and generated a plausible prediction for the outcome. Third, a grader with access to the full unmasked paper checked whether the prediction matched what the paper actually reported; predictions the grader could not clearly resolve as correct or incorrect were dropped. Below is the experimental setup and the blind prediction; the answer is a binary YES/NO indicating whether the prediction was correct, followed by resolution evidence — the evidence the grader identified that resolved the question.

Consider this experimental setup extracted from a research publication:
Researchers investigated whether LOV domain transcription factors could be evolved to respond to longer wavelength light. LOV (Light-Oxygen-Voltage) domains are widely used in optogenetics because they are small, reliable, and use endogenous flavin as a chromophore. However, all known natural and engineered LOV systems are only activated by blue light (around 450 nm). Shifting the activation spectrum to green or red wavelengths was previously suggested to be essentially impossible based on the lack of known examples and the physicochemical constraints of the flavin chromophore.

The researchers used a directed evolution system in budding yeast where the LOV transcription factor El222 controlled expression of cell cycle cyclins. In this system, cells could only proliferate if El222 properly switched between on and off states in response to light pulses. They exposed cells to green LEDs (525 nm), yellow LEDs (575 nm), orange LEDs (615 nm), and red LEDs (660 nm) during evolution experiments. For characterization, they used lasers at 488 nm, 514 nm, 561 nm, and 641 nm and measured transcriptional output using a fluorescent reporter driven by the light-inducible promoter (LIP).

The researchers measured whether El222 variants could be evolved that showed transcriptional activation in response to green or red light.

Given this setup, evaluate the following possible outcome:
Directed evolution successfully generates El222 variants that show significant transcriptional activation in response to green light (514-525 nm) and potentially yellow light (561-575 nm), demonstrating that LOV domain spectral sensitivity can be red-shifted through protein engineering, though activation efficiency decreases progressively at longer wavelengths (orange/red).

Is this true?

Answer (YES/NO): NO